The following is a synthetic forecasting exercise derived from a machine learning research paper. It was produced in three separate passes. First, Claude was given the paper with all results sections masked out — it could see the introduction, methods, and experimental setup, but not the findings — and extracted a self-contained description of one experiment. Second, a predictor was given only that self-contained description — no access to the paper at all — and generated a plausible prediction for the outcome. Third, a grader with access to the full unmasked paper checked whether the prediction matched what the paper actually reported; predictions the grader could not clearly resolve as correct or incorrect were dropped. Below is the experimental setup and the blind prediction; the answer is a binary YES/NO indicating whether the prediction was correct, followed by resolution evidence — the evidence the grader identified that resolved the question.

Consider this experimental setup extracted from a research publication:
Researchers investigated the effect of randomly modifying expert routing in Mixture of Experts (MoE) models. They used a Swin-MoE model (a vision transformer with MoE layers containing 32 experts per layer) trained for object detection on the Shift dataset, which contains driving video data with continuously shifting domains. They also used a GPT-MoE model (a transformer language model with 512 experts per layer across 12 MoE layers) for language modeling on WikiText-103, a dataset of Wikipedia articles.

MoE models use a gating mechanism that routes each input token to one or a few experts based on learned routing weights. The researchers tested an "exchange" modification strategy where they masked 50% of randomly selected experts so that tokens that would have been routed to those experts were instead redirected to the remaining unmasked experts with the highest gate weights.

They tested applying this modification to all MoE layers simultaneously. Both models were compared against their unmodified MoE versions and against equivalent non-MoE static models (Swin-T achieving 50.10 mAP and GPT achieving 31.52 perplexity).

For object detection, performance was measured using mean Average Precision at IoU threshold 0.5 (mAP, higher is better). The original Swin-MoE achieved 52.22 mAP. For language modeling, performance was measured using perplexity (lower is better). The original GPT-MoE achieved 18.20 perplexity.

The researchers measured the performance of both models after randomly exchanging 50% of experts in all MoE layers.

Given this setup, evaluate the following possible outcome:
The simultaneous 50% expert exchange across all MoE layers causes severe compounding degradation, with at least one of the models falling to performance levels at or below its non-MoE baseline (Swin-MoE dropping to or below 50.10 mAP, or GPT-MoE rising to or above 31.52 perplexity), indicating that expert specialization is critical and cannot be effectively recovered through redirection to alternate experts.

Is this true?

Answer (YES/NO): YES